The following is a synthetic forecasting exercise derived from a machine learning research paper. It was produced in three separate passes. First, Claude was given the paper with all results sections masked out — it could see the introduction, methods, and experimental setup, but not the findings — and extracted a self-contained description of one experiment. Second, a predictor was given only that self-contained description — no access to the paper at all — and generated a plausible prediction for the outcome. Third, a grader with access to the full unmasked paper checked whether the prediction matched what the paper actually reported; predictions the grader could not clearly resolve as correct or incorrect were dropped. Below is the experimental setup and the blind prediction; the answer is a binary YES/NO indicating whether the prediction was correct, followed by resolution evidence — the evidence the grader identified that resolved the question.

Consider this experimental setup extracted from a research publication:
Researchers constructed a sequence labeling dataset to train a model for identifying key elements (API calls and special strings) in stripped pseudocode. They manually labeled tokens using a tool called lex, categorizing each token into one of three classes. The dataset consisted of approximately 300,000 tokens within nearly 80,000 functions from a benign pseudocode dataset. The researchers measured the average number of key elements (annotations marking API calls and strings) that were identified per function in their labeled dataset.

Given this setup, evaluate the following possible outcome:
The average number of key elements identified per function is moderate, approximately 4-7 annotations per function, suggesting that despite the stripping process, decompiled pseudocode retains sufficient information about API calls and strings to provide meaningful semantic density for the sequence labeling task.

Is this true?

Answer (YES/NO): NO